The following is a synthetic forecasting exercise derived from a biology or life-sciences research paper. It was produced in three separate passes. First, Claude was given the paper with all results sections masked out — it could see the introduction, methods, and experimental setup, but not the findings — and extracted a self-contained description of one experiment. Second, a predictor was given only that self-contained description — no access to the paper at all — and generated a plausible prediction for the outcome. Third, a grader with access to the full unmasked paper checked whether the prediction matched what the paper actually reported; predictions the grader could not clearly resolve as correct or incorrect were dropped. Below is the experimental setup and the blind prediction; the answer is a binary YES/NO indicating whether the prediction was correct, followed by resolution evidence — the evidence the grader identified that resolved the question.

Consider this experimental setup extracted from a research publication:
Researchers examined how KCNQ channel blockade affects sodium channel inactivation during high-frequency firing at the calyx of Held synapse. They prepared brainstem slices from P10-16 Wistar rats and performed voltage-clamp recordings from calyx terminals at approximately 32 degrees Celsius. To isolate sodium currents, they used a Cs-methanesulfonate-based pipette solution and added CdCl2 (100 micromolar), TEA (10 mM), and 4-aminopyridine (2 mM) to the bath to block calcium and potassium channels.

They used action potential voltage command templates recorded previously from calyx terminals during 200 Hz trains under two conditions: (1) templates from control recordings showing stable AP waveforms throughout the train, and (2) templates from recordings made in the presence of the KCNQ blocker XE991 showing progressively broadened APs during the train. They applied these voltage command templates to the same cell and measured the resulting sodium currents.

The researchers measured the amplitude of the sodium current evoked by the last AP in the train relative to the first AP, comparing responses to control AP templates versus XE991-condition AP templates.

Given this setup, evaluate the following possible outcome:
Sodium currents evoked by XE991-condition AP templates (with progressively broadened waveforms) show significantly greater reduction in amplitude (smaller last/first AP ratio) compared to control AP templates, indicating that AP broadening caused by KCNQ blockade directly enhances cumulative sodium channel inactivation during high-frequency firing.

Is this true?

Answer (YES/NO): YES